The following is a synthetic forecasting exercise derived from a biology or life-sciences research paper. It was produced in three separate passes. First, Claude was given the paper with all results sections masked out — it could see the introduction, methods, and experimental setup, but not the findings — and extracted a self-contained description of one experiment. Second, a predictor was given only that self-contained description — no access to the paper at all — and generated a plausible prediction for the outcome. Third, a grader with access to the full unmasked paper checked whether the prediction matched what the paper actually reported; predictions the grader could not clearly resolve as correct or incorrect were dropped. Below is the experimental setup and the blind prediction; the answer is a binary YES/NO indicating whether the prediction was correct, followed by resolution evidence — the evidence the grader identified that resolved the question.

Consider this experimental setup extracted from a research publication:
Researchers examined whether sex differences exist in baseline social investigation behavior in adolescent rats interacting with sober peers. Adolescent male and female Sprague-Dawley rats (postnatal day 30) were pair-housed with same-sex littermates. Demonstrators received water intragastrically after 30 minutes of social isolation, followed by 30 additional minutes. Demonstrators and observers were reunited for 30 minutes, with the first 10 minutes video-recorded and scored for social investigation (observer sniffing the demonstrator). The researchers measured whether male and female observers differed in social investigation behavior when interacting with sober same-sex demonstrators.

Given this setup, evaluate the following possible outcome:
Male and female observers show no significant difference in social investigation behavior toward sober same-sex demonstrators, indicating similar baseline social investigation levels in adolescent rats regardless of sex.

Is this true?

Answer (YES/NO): YES